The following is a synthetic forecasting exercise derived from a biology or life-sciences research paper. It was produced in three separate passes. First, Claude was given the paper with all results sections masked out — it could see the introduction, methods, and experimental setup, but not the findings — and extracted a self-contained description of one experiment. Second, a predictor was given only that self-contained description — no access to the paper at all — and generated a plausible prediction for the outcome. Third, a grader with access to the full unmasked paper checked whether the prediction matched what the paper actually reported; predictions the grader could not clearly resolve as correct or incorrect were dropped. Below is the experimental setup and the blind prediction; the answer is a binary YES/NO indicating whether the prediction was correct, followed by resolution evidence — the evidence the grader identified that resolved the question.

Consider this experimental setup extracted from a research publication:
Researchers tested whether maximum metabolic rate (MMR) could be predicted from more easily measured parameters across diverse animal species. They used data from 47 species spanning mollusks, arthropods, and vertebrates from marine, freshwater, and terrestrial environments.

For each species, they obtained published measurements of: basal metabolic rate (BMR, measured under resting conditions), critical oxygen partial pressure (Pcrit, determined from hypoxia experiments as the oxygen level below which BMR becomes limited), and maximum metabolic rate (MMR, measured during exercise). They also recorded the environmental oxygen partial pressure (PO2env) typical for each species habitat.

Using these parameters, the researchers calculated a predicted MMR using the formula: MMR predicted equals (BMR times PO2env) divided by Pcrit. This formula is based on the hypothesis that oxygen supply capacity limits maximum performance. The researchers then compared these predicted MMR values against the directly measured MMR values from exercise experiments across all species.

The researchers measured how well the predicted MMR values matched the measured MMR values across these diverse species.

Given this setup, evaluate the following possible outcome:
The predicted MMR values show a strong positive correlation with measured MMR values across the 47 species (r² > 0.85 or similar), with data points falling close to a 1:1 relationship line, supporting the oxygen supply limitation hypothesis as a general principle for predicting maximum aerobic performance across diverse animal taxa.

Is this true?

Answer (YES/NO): YES